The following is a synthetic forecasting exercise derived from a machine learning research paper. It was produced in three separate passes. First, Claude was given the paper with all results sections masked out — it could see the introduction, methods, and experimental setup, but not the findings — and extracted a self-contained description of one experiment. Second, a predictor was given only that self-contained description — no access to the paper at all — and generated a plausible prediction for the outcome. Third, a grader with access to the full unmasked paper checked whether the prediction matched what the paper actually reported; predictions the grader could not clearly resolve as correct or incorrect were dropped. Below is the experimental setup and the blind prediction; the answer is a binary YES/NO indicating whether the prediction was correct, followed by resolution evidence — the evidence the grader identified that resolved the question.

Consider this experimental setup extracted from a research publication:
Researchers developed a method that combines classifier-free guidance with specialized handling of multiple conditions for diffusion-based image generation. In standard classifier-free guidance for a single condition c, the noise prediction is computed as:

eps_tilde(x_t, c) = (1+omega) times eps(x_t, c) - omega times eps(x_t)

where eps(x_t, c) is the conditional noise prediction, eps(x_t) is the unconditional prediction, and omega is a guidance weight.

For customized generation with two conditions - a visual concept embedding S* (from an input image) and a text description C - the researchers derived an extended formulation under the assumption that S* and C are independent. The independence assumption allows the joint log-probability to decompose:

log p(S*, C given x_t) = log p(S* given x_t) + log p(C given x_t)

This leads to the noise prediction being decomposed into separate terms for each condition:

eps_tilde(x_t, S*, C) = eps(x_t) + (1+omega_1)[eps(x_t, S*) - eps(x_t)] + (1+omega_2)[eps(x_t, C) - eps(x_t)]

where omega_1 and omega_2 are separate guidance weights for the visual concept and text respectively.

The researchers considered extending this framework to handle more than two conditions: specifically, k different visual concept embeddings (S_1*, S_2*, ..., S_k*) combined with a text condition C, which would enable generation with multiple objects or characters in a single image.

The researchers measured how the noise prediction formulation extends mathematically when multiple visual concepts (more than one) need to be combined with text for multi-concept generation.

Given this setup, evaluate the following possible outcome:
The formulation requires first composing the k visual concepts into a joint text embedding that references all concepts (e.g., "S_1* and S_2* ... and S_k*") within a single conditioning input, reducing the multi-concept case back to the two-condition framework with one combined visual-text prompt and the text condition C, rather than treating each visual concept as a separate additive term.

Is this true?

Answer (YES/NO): NO